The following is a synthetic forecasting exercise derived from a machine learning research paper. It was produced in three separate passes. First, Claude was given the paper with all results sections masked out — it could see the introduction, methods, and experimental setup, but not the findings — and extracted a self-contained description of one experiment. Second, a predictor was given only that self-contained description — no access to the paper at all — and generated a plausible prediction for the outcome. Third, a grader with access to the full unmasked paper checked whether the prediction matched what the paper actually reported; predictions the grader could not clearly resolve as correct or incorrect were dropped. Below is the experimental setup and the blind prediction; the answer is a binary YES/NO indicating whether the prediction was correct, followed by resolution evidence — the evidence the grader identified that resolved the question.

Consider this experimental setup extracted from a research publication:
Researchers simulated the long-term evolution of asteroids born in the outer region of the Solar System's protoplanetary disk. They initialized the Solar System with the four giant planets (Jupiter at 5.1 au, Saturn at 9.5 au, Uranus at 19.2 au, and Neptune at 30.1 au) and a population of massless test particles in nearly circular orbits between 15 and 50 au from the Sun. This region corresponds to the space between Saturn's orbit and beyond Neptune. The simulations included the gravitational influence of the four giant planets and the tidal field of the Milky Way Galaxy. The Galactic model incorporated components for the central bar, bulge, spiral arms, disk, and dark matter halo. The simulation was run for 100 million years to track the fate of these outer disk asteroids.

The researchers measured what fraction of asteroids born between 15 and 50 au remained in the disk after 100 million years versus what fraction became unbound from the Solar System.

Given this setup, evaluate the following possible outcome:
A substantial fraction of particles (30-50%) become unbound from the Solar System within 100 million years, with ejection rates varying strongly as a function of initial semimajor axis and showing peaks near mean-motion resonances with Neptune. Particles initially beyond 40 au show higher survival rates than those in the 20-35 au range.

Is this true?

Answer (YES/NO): NO